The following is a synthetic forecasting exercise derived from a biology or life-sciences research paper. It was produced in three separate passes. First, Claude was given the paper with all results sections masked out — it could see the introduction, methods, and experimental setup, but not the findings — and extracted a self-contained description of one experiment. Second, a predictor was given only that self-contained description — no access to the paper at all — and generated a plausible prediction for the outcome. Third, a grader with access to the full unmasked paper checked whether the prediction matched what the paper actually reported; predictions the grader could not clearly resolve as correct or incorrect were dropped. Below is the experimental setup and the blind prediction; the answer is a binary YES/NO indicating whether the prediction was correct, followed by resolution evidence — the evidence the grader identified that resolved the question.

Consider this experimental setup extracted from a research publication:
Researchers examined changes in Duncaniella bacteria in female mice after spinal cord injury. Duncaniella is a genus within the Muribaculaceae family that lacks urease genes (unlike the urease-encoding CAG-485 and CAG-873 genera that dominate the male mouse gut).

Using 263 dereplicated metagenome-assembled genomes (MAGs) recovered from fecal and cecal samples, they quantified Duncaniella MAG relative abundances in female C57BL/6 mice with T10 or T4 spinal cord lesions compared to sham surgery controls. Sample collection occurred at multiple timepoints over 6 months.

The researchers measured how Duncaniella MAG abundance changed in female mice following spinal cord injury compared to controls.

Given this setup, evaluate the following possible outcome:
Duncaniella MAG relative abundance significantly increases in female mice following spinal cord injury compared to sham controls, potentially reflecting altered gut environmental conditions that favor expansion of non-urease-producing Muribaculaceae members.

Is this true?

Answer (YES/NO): NO